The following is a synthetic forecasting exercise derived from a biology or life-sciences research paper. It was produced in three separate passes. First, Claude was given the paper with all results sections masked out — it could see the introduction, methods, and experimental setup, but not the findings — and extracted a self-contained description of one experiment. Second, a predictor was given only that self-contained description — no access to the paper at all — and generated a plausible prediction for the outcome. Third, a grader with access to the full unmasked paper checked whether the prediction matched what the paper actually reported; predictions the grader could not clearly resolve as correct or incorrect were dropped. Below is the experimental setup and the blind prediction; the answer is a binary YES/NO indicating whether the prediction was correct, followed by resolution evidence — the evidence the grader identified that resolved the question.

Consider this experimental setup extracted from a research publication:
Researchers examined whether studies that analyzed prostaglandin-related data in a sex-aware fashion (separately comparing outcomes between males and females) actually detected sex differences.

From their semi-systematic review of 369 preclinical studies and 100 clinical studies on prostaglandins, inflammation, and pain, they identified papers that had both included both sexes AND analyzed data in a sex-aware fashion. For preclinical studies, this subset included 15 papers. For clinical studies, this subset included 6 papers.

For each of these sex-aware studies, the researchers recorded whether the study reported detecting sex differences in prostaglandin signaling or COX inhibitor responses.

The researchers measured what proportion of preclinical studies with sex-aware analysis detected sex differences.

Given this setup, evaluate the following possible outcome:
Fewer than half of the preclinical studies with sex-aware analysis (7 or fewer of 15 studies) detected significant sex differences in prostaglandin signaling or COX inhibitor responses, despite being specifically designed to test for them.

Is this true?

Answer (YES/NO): NO